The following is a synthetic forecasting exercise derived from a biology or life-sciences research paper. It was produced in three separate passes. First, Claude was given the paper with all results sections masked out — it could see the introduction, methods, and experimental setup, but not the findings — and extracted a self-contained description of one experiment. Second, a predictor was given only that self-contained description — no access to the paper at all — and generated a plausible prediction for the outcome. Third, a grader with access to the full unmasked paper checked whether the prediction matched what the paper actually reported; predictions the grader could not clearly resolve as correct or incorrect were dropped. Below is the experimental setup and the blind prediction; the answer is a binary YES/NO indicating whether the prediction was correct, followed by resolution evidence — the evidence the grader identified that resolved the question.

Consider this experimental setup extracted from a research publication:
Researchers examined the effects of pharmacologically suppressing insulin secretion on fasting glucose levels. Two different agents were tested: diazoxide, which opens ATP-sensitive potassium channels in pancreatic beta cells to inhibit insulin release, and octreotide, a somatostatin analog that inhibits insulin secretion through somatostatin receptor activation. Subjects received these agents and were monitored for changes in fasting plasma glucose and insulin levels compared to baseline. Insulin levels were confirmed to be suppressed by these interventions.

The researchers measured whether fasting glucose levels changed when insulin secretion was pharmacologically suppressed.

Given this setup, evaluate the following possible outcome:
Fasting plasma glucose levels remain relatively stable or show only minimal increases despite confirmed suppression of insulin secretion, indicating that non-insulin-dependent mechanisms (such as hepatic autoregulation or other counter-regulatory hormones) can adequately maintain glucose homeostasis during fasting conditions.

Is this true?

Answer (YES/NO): YES